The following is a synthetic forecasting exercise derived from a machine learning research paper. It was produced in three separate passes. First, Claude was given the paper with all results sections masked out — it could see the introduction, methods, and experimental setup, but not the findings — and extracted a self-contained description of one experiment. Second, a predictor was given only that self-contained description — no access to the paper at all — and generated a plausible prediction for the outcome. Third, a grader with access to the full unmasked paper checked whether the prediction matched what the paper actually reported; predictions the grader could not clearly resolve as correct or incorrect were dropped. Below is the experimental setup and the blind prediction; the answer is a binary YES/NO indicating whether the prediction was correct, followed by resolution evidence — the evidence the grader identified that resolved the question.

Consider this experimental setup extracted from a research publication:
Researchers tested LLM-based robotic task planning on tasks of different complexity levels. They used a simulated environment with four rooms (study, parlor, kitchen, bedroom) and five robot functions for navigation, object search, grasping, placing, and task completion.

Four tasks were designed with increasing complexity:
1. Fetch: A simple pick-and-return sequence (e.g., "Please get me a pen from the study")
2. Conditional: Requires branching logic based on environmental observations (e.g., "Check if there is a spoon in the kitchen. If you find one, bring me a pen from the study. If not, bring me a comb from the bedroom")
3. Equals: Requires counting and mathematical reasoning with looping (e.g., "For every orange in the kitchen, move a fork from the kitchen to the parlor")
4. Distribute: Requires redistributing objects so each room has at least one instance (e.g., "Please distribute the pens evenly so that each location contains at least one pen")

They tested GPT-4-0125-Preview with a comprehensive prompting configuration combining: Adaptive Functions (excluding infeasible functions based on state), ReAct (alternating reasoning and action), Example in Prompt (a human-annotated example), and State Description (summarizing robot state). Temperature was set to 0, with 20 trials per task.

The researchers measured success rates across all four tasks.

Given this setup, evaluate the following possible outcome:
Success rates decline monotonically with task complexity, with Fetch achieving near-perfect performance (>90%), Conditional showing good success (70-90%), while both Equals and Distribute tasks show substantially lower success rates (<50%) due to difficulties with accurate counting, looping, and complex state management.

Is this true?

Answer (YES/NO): NO